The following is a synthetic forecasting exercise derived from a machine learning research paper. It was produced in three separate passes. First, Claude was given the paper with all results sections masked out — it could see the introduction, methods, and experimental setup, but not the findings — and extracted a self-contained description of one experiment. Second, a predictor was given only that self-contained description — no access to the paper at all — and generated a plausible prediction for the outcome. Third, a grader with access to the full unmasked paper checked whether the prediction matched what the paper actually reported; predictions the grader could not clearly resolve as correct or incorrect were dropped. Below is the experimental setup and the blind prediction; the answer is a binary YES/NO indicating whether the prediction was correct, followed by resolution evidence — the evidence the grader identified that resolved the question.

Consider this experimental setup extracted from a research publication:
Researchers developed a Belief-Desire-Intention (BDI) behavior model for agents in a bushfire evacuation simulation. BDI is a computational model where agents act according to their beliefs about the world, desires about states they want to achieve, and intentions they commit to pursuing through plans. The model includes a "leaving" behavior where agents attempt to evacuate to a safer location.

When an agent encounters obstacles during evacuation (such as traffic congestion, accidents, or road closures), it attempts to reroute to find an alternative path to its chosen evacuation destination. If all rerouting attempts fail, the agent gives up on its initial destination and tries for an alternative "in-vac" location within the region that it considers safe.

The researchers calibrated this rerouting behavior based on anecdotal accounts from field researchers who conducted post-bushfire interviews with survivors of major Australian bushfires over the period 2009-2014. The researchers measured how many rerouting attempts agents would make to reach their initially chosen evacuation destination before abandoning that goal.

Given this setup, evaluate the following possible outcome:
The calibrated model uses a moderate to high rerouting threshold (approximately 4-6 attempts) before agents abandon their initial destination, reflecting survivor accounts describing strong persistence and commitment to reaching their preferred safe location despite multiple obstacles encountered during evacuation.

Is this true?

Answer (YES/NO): NO